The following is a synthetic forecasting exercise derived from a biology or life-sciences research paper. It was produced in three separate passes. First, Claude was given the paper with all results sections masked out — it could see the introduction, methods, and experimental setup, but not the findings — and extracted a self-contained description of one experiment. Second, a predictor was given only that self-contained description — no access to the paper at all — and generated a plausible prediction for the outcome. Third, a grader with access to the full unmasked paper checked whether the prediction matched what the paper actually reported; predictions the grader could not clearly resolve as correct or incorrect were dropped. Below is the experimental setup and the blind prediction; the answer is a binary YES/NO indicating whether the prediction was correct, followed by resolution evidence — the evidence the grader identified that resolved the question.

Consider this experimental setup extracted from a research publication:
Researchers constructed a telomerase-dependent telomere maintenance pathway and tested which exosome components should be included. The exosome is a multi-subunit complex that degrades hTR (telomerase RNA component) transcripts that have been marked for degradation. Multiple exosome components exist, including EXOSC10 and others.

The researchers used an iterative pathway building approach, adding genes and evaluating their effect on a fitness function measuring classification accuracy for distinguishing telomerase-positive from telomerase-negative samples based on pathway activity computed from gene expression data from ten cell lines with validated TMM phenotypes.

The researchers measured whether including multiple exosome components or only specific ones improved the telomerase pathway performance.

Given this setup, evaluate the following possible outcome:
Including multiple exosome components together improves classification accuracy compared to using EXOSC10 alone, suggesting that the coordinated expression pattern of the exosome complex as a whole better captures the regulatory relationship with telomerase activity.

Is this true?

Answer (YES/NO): NO